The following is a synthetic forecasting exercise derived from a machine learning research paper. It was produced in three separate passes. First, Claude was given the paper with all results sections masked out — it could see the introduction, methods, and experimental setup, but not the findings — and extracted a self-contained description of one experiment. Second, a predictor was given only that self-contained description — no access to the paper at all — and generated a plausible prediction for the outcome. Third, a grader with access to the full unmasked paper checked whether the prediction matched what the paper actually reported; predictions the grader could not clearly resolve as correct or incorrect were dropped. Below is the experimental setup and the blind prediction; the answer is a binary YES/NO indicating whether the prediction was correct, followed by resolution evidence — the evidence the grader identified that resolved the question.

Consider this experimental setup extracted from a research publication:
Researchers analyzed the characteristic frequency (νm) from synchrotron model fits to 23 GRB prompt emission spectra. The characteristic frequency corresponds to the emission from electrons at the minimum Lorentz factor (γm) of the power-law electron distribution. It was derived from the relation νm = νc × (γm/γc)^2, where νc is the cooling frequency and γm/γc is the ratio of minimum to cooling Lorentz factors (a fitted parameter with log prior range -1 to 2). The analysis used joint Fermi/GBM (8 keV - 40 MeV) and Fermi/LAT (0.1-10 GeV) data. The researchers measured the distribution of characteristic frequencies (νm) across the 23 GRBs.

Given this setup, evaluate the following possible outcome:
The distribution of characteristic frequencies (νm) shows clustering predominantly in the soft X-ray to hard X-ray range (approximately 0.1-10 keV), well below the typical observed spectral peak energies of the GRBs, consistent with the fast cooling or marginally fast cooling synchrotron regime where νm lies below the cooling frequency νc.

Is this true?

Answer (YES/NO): NO